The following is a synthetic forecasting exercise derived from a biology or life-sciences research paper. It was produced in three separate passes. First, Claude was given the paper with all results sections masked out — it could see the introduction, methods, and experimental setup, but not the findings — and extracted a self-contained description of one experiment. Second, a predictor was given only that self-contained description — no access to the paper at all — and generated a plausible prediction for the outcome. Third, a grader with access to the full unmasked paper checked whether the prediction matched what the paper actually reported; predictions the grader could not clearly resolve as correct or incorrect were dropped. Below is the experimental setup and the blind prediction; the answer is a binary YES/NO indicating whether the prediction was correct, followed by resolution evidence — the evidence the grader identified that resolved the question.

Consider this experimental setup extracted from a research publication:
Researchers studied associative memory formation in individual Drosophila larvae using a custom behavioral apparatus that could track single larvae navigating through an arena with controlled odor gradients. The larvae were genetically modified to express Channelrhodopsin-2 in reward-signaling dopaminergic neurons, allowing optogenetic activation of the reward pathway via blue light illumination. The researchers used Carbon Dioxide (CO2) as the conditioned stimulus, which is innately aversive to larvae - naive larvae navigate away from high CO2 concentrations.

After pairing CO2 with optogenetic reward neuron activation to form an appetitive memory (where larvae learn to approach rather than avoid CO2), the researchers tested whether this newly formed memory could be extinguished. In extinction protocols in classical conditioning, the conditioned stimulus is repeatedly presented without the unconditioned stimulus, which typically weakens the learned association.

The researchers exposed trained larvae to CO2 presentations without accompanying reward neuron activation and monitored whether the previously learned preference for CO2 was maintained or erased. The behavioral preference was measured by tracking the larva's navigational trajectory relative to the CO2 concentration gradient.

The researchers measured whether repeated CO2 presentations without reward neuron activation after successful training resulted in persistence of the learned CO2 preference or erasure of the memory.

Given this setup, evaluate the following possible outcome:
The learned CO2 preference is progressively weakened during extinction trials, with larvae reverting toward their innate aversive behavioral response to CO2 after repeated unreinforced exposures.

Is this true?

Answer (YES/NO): NO